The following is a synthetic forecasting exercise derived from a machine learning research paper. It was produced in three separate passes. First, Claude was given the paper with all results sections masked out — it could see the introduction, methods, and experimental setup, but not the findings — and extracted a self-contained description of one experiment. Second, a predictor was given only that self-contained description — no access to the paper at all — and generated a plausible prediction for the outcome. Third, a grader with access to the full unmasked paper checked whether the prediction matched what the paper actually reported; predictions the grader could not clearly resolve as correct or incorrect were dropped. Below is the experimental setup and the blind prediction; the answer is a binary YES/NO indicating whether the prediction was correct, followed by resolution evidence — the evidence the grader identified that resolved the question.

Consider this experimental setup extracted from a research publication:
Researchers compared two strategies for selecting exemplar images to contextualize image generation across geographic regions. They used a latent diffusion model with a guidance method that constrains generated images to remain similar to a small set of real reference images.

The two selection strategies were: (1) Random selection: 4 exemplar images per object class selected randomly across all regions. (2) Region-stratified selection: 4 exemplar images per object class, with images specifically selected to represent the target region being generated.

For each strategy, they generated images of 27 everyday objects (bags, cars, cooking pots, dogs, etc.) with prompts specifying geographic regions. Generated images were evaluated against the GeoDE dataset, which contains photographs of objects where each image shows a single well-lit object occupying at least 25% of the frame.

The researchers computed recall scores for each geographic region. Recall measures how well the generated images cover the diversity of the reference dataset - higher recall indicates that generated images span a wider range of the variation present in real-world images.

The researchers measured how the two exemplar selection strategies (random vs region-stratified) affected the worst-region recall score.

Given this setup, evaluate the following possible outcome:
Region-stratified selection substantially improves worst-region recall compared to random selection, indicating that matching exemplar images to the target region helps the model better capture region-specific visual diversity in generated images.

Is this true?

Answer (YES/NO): NO